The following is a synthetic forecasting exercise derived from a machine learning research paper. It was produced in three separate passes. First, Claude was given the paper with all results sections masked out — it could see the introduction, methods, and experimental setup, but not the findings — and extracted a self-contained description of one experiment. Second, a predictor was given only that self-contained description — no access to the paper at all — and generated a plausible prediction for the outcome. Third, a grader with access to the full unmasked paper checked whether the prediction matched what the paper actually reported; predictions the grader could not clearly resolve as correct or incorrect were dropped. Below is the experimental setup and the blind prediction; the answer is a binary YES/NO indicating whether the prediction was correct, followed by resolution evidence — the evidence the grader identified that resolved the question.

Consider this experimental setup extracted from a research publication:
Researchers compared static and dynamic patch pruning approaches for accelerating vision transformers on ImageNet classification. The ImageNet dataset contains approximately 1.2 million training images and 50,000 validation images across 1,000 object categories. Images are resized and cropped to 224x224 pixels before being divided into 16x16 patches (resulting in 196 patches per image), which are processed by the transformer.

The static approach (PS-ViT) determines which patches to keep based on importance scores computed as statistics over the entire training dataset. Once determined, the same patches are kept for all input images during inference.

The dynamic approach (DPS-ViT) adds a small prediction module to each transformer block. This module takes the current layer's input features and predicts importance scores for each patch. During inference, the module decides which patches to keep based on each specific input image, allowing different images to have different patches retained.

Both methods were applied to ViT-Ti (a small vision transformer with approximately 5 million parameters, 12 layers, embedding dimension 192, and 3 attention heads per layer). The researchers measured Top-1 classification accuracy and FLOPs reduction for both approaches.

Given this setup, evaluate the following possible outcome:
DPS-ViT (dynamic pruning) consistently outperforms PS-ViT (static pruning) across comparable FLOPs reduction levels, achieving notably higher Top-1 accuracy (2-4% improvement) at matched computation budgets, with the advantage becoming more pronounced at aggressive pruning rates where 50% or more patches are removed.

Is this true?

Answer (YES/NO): NO